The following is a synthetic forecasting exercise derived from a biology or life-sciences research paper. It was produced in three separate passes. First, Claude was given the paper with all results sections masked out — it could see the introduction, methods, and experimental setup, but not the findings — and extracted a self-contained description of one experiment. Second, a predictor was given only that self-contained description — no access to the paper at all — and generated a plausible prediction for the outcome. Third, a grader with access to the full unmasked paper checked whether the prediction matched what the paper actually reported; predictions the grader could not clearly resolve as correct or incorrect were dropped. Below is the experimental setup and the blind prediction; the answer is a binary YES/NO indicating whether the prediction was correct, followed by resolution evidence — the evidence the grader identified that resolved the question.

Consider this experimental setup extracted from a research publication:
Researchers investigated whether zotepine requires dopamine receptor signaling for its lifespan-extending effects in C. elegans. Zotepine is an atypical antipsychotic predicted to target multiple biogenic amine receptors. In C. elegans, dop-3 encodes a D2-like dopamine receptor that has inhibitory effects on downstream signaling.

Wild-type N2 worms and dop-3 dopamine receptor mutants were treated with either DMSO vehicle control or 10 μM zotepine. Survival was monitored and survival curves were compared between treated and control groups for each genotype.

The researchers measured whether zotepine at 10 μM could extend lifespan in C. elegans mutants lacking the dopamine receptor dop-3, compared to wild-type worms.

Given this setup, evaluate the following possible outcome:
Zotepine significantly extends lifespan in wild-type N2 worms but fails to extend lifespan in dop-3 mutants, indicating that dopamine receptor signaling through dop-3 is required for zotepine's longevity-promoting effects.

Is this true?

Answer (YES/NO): NO